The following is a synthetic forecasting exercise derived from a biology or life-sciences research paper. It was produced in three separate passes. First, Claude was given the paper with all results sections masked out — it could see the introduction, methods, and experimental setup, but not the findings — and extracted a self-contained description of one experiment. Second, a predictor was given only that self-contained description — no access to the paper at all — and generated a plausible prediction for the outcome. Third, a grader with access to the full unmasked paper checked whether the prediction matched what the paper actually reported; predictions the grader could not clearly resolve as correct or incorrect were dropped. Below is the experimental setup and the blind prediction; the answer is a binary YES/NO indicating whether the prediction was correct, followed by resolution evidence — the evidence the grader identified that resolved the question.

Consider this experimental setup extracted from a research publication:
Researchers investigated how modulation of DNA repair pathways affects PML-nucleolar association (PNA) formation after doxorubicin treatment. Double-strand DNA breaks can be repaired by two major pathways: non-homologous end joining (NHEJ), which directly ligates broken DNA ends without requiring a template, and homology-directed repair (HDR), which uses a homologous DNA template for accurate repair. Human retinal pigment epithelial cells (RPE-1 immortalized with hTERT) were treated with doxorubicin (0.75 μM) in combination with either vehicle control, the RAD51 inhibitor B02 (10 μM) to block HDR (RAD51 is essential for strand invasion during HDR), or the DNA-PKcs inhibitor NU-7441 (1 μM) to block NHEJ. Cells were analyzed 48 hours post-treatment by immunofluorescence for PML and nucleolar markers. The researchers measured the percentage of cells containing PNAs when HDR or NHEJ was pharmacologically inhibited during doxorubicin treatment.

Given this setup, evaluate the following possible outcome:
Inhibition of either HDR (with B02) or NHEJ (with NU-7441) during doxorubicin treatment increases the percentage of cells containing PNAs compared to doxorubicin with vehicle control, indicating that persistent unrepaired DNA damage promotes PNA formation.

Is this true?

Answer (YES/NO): NO